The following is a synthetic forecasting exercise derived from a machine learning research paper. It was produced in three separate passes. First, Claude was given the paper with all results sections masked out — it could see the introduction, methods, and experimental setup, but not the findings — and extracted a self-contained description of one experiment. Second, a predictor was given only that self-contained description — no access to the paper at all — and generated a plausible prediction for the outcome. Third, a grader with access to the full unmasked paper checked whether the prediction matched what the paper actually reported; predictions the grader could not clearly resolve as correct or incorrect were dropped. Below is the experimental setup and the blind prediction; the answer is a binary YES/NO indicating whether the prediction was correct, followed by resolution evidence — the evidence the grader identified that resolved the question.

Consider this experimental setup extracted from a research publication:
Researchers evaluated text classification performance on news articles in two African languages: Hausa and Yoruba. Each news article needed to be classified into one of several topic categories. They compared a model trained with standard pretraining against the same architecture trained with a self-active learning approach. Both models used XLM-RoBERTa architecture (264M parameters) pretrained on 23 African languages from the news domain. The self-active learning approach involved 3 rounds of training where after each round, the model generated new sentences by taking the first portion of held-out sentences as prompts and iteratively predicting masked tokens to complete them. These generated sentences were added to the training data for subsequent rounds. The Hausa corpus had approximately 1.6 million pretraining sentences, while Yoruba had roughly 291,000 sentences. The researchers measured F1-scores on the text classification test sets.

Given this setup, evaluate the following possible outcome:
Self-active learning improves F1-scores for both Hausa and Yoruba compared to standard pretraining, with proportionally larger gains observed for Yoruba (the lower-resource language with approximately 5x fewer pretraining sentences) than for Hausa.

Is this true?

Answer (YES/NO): YES